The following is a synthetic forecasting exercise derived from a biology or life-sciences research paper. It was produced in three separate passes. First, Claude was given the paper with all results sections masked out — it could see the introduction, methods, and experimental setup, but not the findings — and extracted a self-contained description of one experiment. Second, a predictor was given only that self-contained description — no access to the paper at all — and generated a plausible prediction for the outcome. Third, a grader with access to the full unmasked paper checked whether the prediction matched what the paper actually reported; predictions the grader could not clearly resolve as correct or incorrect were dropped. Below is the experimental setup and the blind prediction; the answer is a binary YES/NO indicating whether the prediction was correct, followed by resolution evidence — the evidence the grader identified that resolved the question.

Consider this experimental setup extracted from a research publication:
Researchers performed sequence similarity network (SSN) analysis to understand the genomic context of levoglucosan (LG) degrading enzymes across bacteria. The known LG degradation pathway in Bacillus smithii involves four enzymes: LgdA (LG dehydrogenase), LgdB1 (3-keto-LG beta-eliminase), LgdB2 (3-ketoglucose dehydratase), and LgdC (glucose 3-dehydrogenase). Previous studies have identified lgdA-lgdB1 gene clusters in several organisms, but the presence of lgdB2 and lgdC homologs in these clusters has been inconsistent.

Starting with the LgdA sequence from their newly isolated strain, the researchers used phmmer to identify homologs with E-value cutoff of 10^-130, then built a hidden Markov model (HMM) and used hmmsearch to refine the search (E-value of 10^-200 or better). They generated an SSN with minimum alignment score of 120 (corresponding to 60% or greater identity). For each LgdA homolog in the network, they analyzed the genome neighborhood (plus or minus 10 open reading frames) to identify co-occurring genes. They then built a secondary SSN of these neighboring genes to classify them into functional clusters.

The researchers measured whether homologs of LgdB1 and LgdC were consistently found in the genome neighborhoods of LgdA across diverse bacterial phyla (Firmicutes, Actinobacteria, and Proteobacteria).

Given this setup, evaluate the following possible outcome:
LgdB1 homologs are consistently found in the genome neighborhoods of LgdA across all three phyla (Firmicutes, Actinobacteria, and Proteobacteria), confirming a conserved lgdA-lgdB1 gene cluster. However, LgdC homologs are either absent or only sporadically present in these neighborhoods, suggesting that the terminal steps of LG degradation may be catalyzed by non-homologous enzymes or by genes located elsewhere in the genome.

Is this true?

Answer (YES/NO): NO